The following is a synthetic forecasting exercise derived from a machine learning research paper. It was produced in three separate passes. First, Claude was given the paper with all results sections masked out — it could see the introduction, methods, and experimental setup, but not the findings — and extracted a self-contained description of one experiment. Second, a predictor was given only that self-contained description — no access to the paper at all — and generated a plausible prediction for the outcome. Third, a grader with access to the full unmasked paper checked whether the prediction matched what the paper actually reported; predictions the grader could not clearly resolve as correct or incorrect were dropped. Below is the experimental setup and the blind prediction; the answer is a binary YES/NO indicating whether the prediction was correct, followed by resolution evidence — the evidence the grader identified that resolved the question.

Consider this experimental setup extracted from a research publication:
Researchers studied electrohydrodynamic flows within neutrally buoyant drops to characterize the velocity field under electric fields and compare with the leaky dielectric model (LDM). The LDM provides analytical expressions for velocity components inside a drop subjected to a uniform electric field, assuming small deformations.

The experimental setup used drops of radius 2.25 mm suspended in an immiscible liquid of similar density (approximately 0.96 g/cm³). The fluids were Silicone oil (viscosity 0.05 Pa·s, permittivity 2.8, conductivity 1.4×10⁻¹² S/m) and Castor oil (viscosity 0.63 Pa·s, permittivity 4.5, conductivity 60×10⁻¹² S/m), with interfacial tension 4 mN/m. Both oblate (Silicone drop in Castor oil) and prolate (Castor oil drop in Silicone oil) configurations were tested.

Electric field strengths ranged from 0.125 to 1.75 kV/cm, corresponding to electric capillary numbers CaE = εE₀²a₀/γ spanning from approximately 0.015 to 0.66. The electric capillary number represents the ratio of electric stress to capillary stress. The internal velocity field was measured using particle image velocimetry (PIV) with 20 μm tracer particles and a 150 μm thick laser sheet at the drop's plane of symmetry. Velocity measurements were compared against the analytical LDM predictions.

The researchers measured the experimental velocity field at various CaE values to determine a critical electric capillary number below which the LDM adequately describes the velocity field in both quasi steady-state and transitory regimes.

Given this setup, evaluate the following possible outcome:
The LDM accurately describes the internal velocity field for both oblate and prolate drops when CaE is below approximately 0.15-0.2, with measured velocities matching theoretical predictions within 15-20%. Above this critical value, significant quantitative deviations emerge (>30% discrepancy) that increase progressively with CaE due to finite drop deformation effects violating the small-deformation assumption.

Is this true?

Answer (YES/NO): NO